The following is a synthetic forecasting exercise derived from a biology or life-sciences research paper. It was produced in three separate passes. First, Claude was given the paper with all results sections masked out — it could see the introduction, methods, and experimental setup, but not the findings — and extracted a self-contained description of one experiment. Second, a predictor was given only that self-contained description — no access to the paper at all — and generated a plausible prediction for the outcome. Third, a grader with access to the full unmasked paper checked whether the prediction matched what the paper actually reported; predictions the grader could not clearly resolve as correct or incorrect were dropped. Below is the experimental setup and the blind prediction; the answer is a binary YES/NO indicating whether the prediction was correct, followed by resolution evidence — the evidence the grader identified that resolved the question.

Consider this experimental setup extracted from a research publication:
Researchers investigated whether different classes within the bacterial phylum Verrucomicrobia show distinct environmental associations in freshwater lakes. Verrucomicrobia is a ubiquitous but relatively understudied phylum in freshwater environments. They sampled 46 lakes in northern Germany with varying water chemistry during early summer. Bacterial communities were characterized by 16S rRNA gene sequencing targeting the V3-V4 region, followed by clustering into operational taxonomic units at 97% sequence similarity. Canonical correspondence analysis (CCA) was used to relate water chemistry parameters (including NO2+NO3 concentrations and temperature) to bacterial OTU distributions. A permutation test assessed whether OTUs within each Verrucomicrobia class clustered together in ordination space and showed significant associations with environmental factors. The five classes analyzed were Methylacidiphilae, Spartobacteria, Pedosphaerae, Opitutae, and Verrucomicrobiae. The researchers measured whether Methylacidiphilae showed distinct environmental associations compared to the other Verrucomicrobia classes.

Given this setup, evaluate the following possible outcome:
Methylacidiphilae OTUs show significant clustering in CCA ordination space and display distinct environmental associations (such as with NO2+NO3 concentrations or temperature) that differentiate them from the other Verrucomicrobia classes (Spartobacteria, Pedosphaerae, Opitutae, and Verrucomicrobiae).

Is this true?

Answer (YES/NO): NO